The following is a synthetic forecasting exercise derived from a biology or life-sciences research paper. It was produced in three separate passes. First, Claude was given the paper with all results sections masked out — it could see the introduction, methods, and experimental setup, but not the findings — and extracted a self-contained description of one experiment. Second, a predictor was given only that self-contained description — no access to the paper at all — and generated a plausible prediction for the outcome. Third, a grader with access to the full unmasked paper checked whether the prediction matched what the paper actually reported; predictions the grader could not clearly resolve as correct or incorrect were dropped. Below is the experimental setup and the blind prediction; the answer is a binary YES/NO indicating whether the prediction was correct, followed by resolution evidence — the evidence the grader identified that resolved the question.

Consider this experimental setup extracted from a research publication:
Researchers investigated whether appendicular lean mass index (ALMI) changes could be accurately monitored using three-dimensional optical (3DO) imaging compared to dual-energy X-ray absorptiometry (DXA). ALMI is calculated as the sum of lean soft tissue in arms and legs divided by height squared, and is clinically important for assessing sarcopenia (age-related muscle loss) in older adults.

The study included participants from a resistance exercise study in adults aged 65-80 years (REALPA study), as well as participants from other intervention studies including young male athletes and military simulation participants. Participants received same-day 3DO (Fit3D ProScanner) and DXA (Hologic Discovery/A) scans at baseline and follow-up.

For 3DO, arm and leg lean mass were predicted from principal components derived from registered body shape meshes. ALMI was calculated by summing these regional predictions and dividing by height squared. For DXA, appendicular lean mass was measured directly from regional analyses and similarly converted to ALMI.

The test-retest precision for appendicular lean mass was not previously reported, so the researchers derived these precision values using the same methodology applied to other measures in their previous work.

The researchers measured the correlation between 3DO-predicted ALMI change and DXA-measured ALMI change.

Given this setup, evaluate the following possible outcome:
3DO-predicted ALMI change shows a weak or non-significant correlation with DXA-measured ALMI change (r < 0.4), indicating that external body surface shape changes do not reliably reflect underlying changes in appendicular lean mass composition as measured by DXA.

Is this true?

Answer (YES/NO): NO